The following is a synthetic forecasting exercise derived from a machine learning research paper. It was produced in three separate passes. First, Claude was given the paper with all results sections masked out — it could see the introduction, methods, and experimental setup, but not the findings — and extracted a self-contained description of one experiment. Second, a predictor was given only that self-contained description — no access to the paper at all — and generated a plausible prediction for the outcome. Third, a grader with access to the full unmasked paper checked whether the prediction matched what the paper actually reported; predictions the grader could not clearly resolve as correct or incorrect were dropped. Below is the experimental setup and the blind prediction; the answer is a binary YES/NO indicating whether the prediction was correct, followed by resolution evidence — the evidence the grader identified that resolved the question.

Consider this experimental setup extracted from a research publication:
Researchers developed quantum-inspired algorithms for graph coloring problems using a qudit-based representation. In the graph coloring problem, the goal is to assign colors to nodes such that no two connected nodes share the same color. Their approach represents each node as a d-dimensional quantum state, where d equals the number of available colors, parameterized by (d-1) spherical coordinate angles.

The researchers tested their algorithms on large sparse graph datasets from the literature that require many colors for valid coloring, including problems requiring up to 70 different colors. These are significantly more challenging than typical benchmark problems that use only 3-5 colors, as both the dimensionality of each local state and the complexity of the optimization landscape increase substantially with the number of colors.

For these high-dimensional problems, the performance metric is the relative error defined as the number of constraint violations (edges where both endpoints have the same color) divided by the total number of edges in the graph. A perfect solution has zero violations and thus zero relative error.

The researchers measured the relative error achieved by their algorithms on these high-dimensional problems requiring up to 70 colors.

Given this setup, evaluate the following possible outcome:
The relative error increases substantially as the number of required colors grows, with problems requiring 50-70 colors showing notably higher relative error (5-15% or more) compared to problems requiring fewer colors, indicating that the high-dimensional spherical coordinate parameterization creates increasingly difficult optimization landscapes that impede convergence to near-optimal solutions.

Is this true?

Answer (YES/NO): NO